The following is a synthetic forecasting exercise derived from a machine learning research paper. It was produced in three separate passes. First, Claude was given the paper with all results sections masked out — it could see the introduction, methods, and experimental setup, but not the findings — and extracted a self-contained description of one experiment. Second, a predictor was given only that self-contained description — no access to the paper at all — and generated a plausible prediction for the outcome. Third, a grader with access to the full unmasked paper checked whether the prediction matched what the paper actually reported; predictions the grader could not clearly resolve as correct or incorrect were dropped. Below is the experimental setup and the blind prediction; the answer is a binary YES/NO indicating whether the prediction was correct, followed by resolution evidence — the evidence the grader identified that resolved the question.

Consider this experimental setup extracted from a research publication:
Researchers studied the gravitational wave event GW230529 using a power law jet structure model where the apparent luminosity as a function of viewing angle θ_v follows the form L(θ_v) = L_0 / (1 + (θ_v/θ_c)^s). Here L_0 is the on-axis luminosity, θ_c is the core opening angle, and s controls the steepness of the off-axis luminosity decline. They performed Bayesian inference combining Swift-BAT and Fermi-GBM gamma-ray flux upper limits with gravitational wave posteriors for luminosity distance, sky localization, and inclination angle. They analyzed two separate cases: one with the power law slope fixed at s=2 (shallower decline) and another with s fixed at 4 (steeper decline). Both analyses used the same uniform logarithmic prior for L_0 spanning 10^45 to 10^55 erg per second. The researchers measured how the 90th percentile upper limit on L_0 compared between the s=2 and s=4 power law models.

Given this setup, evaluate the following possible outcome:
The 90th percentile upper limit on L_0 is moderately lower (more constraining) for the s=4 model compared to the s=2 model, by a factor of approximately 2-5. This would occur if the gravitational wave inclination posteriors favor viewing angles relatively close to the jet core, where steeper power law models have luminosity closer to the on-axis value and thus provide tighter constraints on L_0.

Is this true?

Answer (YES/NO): NO